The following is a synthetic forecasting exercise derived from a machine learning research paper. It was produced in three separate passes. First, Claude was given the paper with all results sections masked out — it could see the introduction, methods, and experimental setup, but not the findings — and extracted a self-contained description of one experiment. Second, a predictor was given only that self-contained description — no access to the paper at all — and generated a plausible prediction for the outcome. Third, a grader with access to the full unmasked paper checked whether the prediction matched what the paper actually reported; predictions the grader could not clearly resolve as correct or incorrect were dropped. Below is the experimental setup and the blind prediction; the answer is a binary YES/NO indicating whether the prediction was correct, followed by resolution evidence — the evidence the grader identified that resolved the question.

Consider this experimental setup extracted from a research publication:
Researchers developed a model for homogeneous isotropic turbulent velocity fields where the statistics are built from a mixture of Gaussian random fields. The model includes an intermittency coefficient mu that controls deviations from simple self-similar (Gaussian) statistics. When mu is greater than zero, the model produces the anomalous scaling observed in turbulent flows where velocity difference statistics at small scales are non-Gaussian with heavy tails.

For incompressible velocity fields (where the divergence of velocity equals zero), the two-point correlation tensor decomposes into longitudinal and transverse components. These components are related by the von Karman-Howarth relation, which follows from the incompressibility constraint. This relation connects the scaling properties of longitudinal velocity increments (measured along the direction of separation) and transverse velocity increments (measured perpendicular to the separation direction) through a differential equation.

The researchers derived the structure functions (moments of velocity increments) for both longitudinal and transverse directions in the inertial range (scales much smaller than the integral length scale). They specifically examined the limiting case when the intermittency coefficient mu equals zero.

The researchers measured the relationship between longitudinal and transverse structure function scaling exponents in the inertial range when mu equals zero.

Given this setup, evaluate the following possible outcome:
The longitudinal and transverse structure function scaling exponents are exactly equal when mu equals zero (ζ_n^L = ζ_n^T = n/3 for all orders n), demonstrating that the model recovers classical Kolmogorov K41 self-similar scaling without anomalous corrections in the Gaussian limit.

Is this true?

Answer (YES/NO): YES